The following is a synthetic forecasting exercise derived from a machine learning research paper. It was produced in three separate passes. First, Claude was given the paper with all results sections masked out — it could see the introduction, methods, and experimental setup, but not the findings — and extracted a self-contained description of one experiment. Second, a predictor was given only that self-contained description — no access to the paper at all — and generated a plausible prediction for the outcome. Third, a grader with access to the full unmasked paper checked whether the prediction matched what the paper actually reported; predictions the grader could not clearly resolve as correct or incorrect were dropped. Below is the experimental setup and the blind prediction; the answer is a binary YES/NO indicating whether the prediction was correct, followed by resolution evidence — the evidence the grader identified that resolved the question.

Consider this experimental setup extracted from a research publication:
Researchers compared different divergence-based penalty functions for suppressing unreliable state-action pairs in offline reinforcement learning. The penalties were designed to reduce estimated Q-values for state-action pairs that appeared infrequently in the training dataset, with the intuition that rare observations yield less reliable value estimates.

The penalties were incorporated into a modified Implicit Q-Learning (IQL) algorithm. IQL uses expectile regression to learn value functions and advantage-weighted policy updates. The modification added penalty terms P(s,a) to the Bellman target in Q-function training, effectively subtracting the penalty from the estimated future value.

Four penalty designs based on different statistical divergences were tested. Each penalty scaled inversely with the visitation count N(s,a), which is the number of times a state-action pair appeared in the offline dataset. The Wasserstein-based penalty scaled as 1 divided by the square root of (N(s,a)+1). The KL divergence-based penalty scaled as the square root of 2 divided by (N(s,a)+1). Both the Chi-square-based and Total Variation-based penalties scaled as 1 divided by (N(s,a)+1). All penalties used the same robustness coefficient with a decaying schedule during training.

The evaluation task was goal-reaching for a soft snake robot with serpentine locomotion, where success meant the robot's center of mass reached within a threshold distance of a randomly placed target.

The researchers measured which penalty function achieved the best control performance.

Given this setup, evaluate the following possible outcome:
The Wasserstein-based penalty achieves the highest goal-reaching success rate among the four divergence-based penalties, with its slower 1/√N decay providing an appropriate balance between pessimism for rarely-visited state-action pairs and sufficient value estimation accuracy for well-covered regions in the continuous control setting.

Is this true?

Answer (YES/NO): NO